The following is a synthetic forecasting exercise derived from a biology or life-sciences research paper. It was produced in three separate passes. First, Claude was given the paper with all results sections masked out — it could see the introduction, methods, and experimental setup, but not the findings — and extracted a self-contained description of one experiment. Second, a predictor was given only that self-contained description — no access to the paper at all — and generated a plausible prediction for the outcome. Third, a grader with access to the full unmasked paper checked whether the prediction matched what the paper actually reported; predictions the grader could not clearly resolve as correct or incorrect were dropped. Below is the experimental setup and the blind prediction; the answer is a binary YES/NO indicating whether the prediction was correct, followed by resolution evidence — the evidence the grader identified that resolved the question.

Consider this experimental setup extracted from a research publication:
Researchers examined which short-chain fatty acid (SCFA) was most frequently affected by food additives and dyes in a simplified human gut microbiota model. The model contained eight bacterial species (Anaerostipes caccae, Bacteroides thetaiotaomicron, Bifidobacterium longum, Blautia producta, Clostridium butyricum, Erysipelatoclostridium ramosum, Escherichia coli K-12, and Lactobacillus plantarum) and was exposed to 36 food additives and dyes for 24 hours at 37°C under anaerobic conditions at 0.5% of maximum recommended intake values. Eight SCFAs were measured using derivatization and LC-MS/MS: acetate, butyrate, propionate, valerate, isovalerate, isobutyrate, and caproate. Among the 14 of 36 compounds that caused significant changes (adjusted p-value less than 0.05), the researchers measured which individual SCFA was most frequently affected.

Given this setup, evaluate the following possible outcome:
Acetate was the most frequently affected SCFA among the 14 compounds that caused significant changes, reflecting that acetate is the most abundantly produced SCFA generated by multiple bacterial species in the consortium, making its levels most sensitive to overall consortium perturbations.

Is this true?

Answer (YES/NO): NO